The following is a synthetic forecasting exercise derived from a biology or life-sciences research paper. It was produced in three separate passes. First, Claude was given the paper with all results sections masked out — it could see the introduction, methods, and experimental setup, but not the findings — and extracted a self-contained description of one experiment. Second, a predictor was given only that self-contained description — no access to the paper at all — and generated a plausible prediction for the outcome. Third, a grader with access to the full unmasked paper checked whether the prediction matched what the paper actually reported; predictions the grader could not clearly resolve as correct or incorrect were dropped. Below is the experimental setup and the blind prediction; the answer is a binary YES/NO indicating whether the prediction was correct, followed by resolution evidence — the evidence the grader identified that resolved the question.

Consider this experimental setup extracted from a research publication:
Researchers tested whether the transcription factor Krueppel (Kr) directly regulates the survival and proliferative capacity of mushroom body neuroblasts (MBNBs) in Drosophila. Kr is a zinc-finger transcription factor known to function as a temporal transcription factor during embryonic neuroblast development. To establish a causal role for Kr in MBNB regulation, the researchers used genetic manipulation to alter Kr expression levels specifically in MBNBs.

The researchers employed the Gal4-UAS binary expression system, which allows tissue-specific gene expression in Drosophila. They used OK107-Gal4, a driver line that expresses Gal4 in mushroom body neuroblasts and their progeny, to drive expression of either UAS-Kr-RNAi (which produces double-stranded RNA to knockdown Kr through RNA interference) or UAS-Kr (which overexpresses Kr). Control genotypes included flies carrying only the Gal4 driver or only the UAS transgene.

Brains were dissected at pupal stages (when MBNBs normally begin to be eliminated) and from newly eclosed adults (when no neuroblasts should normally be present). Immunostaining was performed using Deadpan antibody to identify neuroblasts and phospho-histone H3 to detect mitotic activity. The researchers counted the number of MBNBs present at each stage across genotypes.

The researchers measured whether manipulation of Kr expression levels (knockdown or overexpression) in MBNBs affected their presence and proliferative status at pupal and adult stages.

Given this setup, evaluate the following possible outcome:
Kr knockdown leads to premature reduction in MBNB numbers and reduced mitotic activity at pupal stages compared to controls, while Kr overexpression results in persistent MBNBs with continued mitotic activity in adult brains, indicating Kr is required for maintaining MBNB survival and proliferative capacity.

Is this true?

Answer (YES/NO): NO